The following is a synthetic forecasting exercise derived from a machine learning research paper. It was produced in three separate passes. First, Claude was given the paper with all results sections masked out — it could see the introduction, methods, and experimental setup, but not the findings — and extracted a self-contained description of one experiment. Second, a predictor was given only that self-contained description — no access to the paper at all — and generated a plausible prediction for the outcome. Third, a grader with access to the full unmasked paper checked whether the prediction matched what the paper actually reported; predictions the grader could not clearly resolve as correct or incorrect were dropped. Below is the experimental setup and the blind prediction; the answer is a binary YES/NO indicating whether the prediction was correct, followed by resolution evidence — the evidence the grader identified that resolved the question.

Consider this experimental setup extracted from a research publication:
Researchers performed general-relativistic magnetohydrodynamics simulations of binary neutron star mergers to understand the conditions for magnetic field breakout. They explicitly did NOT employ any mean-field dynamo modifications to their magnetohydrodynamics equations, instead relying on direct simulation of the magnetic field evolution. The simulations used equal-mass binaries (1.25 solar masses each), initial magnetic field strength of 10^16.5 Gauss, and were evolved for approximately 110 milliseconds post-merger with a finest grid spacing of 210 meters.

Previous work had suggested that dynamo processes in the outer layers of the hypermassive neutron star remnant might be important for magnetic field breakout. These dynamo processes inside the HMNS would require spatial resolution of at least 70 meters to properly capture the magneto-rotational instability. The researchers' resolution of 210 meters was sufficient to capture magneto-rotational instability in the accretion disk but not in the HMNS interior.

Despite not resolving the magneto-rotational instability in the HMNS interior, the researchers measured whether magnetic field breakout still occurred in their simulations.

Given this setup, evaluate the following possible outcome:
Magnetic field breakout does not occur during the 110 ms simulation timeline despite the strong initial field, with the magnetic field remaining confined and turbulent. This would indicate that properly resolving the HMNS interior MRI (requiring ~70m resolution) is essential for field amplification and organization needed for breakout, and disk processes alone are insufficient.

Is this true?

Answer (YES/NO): NO